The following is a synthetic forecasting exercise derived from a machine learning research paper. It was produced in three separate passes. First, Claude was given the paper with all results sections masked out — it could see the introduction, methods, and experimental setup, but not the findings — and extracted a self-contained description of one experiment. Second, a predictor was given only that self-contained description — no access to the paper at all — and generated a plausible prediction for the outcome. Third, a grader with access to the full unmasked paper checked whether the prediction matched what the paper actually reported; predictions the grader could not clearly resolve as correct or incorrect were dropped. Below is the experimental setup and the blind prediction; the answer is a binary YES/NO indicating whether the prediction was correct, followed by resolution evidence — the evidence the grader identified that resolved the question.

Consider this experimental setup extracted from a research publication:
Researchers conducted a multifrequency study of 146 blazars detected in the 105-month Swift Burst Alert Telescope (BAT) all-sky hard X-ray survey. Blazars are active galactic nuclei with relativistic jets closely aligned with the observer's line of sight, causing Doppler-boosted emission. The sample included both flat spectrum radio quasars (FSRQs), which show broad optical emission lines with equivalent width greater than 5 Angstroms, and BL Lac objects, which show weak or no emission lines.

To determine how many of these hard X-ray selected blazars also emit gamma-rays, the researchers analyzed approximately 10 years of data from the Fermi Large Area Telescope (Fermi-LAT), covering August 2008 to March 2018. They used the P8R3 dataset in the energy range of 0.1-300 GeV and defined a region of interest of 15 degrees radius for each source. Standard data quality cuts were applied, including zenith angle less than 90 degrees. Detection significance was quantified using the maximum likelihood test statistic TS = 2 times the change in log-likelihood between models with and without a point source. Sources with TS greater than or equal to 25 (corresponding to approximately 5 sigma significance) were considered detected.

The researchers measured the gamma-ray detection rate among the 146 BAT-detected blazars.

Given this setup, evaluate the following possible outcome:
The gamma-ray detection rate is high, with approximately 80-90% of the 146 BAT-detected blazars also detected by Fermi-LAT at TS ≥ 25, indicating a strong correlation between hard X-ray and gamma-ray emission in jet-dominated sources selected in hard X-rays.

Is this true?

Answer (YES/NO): NO